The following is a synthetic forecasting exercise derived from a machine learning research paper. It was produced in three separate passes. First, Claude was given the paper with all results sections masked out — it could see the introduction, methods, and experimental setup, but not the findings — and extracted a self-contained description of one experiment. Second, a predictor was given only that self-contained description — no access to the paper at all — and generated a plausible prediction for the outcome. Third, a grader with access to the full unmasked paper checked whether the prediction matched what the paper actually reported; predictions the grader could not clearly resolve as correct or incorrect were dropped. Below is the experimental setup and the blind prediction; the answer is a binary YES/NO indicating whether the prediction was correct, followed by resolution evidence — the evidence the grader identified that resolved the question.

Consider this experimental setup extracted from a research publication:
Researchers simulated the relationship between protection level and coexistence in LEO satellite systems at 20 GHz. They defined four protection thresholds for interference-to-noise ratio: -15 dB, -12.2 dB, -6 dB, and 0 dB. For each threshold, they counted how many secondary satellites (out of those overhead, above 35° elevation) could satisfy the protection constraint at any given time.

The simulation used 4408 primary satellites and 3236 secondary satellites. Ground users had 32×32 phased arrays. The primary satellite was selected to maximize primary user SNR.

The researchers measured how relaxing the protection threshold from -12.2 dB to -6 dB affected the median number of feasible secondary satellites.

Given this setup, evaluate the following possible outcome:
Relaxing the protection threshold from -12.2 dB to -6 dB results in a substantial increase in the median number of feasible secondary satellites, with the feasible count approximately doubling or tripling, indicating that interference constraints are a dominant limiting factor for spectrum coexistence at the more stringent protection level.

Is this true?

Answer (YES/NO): NO